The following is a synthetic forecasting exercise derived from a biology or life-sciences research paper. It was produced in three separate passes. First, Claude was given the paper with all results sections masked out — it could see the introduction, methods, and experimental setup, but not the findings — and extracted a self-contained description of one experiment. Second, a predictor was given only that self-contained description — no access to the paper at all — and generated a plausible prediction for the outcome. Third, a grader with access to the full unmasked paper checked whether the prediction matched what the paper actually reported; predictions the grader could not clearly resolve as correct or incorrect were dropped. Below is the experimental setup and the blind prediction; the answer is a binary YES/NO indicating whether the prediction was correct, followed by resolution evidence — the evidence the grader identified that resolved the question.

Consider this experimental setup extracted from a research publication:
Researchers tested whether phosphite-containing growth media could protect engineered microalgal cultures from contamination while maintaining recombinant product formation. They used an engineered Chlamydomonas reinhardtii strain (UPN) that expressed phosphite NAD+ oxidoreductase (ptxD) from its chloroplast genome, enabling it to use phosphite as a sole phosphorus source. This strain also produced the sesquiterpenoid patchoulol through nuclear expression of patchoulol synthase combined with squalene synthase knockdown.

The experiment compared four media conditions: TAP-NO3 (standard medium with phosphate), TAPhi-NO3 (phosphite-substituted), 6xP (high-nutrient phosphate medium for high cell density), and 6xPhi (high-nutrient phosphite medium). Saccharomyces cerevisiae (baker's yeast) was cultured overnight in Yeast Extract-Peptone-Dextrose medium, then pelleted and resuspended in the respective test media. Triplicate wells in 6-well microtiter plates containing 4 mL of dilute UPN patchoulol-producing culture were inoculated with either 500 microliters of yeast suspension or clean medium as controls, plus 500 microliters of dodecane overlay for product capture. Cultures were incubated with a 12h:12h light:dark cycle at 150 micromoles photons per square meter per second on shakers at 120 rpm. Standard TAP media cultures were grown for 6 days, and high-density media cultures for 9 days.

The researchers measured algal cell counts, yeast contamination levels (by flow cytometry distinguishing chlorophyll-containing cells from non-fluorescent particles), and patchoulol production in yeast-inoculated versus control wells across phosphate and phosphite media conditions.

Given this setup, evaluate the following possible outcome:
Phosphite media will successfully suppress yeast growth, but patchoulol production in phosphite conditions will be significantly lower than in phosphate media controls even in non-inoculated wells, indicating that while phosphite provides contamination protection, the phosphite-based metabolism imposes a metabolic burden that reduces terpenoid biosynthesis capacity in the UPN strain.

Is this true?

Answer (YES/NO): NO